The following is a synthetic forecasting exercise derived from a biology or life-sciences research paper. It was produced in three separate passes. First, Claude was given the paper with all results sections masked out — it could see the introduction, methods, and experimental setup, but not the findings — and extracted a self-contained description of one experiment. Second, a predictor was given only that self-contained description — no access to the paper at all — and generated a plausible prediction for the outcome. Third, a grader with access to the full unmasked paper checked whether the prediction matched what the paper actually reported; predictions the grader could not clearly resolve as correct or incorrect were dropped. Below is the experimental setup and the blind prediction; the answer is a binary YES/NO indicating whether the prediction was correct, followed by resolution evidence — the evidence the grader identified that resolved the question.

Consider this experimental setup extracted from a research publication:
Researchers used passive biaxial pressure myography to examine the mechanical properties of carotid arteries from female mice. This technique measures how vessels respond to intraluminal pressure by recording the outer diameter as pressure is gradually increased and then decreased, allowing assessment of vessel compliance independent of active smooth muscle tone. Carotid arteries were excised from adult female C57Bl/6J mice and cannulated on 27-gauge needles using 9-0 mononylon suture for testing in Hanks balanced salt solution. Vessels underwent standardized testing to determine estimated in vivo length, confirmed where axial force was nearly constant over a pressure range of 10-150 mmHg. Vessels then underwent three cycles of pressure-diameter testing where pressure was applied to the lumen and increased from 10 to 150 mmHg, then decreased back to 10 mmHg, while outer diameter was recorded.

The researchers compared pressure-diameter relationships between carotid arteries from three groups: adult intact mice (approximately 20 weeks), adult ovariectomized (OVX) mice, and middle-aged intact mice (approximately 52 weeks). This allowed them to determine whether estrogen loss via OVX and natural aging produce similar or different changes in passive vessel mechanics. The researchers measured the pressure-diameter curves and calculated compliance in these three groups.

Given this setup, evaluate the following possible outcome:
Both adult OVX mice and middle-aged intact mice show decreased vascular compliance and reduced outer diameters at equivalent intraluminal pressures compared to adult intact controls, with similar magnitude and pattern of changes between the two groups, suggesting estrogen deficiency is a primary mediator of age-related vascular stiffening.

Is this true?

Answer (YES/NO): NO